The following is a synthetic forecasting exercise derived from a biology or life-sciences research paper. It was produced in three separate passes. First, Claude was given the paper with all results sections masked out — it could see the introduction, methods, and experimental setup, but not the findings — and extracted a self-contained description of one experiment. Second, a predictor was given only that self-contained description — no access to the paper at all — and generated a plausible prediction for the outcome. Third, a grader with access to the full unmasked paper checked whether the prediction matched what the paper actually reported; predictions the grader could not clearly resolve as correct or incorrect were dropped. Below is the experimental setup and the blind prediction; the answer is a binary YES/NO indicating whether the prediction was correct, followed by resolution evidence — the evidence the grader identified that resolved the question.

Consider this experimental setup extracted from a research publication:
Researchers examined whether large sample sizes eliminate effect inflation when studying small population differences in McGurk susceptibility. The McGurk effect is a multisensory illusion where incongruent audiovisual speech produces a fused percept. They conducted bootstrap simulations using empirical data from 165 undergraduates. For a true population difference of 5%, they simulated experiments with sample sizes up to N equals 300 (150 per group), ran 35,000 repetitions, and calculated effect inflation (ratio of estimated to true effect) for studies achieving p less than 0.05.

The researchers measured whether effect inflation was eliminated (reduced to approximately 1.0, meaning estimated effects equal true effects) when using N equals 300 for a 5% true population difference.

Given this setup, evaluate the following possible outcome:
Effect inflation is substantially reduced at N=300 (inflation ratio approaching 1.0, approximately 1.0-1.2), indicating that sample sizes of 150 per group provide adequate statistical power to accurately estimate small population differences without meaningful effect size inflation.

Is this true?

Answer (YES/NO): NO